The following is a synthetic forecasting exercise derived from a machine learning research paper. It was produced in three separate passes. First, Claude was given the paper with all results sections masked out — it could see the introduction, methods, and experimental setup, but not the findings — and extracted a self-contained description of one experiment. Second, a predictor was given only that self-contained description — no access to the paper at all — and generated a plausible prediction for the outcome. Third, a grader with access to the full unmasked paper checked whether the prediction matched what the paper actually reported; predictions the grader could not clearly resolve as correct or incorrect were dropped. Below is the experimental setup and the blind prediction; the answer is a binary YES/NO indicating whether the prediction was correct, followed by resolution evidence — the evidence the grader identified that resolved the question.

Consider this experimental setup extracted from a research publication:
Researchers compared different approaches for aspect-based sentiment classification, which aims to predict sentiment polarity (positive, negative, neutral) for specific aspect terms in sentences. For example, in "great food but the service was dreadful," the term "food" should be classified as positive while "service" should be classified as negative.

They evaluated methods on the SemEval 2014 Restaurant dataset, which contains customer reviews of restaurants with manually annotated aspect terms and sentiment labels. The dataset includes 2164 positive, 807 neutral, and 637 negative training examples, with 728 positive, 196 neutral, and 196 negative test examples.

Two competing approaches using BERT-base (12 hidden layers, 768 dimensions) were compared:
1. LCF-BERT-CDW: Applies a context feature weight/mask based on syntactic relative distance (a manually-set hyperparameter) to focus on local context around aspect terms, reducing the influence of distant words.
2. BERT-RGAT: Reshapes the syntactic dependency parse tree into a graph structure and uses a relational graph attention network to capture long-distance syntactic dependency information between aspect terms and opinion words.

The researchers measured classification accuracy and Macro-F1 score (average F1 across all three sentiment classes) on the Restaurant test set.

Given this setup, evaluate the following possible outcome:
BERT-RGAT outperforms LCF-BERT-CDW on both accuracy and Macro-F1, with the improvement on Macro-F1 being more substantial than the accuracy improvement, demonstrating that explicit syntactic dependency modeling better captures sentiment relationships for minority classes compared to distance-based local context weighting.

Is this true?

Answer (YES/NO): YES